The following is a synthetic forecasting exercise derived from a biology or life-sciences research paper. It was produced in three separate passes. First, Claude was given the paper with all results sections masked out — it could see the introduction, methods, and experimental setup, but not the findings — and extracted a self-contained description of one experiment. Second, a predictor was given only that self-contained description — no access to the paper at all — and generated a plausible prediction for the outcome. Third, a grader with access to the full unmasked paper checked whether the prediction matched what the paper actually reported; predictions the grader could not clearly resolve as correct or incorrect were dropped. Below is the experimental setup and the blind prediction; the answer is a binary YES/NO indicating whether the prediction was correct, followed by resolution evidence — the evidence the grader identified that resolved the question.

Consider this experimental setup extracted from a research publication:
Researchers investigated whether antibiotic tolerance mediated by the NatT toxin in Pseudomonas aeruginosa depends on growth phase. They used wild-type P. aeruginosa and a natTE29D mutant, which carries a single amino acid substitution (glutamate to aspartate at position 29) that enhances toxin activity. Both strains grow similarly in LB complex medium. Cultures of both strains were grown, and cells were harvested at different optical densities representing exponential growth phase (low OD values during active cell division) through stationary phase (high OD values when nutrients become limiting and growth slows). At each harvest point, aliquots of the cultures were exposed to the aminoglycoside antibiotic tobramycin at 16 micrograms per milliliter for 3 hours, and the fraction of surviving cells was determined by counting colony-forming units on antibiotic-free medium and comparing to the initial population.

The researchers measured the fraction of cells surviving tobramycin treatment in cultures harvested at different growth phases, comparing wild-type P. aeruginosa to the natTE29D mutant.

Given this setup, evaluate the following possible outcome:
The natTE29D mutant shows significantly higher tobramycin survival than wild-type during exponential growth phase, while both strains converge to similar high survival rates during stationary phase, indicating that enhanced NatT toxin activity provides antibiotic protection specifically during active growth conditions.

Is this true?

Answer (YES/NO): NO